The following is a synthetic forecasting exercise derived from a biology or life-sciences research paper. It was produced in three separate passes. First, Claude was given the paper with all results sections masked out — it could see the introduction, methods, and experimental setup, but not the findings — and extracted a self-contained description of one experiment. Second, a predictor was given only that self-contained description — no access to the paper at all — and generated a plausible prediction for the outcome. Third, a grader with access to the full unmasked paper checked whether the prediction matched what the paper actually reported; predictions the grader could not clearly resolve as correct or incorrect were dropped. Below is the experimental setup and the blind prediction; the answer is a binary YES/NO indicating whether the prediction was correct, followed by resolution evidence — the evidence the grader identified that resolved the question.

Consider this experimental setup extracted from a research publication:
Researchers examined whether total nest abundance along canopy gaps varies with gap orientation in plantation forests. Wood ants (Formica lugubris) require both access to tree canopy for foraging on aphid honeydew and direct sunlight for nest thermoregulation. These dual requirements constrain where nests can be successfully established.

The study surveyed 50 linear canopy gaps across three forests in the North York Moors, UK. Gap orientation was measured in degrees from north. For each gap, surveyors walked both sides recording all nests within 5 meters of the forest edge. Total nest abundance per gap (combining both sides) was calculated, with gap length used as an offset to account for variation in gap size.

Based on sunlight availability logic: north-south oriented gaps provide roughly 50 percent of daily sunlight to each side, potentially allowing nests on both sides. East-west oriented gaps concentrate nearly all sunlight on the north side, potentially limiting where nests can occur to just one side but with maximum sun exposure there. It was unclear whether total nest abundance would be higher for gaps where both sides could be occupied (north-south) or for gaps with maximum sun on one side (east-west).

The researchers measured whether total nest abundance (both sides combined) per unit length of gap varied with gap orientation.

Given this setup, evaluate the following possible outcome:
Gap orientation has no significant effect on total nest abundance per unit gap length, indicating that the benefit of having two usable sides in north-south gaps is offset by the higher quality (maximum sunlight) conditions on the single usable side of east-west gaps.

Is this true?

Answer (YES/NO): NO